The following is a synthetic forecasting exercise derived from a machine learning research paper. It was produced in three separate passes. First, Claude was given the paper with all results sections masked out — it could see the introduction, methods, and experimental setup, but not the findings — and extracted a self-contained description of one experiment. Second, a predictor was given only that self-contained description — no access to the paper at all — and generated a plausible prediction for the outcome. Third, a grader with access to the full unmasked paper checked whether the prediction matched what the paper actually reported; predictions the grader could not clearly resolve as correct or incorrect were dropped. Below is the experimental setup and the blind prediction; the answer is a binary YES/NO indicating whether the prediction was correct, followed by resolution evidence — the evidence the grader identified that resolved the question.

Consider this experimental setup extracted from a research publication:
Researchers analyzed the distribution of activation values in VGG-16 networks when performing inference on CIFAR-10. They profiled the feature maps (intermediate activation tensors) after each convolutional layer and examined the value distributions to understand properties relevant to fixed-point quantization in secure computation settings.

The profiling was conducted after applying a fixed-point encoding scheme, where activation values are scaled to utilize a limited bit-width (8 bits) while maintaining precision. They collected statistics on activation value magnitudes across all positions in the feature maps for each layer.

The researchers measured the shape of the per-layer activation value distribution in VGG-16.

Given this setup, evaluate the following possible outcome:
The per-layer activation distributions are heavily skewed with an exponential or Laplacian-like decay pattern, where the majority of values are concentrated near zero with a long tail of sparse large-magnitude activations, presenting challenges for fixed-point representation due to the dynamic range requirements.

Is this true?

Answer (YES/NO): NO